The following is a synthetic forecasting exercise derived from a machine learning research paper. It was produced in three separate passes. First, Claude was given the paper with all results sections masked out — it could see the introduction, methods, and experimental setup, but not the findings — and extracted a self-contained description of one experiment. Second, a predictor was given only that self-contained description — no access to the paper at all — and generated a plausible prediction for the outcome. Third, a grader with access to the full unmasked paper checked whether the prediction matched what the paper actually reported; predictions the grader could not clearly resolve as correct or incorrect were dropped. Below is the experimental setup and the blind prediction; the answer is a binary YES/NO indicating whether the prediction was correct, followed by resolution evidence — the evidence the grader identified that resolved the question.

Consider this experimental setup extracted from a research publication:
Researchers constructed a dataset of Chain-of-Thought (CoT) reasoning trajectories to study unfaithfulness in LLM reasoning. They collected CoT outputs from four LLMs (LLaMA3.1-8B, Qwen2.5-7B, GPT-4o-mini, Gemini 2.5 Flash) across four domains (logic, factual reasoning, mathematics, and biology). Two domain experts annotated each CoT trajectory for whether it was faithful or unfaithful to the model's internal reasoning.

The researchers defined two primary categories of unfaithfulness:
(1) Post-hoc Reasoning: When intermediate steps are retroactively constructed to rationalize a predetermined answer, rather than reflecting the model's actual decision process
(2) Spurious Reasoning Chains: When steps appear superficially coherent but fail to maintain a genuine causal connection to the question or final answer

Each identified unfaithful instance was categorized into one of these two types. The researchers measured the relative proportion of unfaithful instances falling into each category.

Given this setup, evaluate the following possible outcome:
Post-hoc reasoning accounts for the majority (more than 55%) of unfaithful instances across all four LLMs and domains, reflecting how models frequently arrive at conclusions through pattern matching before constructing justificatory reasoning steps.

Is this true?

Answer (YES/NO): NO